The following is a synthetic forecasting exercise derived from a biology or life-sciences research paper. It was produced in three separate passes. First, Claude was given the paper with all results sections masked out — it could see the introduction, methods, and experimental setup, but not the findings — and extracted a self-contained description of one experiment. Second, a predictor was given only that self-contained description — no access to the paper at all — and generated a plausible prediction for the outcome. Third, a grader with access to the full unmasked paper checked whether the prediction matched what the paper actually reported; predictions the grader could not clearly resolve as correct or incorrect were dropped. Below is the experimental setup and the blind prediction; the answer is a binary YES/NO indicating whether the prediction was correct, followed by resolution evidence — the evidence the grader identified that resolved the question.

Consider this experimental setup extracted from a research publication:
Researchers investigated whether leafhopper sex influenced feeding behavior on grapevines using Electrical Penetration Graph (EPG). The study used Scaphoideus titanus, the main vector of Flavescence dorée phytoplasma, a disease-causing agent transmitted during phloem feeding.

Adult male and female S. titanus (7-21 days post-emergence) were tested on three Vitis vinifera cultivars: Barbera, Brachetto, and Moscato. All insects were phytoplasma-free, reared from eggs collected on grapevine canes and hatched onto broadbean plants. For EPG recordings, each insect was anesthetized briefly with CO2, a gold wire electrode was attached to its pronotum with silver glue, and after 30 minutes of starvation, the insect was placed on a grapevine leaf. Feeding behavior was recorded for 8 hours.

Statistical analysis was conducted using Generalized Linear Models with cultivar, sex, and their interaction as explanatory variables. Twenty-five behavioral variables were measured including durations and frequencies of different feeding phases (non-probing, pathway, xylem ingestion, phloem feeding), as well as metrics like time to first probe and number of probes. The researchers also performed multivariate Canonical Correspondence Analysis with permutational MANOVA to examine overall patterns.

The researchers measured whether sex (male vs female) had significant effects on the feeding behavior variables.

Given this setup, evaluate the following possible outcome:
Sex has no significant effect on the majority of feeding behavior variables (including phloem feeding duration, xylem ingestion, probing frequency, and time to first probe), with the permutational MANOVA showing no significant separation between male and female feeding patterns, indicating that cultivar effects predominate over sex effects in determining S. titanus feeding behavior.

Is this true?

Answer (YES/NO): YES